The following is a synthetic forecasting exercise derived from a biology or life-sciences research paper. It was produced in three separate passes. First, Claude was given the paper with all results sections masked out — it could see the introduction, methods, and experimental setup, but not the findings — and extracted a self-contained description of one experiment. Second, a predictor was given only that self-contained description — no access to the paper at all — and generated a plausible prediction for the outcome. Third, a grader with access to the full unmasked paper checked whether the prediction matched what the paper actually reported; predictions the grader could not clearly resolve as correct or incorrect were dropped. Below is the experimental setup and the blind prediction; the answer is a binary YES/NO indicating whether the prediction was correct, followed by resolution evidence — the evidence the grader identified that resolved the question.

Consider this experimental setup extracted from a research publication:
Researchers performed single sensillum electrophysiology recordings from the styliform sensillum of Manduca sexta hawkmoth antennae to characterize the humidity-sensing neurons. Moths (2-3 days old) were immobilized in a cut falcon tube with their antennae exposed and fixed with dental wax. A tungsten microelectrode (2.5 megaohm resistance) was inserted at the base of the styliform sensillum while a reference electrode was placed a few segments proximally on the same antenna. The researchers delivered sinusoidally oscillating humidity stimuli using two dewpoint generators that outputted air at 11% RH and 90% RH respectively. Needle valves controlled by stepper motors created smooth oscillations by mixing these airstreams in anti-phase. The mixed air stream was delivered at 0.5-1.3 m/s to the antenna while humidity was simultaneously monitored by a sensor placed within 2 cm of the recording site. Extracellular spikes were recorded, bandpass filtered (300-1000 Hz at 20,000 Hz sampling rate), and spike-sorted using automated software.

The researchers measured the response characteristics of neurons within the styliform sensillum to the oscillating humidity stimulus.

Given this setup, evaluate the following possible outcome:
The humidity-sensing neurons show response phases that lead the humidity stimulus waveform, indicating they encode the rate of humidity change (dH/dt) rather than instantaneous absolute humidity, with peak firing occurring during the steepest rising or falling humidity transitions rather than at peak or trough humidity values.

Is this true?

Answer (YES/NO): NO